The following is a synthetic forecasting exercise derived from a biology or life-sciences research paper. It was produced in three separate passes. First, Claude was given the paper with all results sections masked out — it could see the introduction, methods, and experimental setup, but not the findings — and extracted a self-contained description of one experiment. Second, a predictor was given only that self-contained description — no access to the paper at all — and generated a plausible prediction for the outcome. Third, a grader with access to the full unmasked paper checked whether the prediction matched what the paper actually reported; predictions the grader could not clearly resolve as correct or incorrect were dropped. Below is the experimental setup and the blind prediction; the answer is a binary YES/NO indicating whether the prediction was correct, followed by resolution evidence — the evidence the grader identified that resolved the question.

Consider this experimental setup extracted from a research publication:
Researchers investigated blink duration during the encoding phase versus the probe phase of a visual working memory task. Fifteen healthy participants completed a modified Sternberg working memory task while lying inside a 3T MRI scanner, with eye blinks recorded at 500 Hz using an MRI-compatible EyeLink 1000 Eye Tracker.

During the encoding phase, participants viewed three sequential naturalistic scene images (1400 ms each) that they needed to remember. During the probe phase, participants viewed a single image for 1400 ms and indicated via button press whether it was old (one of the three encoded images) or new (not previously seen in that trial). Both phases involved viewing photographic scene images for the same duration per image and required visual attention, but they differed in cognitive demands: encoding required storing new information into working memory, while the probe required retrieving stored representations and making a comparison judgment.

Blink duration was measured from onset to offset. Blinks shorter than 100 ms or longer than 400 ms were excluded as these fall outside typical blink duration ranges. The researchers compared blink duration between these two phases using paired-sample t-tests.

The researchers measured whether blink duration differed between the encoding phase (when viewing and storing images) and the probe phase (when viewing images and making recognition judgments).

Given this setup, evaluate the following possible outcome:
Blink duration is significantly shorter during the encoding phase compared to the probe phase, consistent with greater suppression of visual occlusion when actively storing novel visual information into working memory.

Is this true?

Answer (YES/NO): NO